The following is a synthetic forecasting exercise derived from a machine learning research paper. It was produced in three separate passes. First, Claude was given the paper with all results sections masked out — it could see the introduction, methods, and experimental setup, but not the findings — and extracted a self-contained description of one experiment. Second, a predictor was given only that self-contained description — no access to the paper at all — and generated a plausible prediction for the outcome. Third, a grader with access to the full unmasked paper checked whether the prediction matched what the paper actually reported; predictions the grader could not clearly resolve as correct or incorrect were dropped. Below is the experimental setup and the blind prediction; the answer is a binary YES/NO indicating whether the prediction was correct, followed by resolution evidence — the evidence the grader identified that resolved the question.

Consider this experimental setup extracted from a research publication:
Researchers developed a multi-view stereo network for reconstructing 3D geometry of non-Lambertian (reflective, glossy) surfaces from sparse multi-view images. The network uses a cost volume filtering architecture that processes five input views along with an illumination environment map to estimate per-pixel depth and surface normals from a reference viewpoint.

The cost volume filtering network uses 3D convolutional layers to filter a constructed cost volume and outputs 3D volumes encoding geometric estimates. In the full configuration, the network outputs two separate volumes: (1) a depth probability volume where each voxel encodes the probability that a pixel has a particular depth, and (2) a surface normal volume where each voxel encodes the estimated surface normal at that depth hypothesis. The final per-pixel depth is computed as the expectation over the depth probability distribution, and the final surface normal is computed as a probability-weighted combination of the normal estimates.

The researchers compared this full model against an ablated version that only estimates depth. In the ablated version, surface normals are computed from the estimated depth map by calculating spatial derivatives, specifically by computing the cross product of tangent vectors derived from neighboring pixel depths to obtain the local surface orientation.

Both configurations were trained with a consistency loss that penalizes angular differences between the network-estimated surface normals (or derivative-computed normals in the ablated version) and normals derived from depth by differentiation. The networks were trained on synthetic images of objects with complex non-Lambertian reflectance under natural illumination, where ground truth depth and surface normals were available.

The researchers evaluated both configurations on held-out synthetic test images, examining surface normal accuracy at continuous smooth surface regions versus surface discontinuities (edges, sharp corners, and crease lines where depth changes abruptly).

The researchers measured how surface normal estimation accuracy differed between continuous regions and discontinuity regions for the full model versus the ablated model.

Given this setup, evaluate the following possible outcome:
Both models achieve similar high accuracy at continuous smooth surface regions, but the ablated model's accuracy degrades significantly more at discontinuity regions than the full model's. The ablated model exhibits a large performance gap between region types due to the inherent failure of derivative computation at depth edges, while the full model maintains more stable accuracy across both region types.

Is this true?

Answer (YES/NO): NO